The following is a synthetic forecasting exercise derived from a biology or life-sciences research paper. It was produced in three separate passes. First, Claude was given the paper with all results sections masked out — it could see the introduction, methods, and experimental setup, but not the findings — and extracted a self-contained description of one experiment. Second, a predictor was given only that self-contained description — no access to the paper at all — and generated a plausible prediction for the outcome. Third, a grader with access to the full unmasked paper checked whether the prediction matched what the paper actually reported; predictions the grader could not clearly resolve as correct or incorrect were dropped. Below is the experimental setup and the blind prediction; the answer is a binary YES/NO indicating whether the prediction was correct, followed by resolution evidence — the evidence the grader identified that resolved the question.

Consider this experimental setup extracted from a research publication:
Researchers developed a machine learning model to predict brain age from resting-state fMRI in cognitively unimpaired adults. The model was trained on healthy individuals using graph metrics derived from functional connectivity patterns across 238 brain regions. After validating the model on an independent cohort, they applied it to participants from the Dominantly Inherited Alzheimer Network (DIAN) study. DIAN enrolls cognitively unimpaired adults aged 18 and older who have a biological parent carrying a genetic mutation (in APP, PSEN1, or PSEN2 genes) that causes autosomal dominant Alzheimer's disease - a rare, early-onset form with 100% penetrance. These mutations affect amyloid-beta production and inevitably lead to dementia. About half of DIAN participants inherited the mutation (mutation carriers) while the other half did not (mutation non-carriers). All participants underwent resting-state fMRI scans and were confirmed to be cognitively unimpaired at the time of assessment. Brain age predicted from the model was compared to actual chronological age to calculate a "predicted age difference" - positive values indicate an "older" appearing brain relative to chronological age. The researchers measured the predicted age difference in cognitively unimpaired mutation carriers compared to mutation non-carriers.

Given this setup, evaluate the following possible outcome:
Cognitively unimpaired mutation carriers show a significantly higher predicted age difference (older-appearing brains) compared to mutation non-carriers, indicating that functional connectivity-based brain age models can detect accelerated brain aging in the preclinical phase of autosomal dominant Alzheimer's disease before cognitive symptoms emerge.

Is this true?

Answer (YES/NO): YES